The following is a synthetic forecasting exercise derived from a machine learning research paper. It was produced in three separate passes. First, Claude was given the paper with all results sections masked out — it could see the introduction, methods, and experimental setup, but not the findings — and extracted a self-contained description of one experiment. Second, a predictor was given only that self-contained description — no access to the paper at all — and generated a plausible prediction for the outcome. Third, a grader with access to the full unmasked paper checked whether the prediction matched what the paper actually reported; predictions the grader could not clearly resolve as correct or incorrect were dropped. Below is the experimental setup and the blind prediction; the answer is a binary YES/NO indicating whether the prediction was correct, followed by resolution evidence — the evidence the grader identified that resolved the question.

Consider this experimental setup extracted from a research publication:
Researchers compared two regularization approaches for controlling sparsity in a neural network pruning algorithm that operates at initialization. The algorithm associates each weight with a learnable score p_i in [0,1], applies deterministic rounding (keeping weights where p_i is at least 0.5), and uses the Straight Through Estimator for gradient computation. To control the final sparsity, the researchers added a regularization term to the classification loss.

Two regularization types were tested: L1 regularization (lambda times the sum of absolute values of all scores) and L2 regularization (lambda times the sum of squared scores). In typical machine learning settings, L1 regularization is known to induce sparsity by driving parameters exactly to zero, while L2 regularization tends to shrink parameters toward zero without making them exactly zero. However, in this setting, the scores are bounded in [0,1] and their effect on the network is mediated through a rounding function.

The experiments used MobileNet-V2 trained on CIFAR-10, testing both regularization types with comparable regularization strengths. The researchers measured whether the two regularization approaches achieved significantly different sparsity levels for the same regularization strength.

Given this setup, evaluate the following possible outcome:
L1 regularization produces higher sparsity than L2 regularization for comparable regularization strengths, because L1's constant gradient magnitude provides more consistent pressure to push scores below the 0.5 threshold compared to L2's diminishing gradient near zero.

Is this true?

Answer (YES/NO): NO